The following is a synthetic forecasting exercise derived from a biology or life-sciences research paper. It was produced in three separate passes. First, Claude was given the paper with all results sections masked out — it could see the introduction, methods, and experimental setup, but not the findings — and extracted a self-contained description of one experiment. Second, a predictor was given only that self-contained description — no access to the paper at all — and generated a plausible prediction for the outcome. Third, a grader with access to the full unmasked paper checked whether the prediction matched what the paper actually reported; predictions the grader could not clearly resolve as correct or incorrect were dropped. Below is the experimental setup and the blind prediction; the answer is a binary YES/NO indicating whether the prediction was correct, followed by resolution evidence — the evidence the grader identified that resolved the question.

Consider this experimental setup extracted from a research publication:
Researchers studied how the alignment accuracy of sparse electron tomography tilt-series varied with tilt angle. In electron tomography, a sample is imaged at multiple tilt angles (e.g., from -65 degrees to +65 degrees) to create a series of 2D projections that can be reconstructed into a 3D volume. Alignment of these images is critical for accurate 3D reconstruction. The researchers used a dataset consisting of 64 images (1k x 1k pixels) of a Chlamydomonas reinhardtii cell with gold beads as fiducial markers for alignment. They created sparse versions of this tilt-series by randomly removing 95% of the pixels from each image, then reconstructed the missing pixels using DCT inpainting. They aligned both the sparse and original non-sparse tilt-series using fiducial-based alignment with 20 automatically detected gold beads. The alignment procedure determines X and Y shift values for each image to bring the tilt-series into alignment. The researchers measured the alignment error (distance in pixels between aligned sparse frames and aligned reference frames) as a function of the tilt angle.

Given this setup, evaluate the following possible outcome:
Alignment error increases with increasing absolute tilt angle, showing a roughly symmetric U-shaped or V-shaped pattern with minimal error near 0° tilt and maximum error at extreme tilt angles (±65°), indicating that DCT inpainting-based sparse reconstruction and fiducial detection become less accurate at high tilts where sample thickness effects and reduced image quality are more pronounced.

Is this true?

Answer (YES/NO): YES